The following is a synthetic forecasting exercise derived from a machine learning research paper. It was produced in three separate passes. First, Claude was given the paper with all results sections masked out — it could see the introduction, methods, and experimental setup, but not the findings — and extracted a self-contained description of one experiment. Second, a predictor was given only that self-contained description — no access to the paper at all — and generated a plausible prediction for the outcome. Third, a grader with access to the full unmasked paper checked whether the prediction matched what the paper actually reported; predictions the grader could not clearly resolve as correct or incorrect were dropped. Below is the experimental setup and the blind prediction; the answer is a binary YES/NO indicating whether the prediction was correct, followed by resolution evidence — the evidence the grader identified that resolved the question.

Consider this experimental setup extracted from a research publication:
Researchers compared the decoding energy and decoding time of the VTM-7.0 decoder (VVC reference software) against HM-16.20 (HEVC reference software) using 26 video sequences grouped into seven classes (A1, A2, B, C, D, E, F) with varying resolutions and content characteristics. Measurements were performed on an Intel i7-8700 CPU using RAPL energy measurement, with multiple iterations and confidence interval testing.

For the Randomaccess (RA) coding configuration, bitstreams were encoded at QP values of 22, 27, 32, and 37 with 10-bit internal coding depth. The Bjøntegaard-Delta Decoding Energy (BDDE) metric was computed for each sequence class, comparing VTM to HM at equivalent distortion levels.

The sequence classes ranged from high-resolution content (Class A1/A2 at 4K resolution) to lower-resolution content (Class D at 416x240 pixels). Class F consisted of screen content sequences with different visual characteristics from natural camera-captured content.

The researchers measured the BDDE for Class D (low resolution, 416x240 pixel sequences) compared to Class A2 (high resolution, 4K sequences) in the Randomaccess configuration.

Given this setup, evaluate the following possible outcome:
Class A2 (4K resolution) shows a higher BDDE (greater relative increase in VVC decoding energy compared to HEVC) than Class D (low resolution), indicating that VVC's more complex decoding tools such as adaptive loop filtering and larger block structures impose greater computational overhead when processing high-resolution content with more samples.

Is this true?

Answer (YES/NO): NO